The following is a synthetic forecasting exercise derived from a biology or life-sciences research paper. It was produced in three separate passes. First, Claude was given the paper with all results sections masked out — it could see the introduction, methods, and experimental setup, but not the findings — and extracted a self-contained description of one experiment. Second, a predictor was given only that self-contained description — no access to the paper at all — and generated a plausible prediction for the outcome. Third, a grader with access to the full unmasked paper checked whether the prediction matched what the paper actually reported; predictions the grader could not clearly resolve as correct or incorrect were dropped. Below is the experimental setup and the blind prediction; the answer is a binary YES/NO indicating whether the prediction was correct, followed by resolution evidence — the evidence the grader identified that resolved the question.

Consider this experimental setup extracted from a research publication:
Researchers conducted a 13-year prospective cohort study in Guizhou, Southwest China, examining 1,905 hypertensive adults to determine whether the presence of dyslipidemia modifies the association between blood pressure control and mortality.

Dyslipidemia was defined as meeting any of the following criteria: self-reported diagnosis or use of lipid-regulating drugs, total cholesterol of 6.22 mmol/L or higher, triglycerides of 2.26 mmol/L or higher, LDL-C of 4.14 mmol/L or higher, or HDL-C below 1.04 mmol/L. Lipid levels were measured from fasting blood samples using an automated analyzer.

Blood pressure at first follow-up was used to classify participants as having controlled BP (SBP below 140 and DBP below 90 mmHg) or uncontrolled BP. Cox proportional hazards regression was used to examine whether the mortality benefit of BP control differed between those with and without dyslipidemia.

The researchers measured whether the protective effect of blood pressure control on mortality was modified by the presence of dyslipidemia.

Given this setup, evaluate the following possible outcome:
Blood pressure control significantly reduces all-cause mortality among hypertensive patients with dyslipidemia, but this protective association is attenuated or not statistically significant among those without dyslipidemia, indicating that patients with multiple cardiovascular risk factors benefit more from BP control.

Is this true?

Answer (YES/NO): NO